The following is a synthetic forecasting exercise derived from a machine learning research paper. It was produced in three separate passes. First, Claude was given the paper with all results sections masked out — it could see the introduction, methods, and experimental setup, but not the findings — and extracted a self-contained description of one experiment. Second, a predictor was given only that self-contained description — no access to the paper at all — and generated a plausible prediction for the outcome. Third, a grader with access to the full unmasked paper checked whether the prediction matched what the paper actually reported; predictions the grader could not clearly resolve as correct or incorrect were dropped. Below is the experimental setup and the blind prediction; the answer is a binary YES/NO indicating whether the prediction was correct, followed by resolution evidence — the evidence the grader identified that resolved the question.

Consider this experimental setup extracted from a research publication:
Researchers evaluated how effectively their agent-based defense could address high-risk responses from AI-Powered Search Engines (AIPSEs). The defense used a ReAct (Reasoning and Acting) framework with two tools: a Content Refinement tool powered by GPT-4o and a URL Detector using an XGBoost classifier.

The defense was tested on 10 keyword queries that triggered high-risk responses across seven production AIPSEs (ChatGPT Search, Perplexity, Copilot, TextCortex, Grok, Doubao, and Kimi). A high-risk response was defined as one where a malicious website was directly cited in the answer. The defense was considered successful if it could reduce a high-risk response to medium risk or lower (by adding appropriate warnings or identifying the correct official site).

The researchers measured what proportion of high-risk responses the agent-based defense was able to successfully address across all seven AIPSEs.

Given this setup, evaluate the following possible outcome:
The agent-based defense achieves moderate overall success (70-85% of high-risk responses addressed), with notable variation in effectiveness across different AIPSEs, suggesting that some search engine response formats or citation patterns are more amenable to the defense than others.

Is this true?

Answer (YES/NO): YES